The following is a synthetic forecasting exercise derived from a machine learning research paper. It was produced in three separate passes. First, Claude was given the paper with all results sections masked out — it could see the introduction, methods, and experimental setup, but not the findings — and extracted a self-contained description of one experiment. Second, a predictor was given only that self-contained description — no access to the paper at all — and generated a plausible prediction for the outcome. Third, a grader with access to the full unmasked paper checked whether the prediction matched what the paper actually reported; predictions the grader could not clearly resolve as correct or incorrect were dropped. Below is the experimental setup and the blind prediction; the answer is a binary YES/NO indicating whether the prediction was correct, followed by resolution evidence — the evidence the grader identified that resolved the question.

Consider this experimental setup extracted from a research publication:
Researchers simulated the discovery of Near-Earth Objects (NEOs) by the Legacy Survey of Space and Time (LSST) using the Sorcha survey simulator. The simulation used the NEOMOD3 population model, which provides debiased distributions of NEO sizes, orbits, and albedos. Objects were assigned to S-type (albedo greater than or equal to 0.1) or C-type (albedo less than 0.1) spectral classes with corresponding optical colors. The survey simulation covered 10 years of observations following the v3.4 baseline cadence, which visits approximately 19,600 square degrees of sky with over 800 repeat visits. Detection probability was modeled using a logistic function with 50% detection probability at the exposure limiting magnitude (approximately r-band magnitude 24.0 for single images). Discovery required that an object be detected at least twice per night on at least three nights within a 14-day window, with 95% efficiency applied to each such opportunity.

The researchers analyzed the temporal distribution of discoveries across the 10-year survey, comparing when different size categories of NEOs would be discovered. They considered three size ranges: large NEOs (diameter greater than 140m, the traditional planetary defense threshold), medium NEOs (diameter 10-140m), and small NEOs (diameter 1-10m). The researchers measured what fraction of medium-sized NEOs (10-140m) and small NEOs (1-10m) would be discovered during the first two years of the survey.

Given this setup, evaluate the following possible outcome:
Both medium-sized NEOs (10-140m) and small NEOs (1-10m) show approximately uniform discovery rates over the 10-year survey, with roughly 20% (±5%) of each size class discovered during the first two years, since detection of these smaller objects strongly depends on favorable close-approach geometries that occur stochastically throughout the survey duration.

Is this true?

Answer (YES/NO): NO